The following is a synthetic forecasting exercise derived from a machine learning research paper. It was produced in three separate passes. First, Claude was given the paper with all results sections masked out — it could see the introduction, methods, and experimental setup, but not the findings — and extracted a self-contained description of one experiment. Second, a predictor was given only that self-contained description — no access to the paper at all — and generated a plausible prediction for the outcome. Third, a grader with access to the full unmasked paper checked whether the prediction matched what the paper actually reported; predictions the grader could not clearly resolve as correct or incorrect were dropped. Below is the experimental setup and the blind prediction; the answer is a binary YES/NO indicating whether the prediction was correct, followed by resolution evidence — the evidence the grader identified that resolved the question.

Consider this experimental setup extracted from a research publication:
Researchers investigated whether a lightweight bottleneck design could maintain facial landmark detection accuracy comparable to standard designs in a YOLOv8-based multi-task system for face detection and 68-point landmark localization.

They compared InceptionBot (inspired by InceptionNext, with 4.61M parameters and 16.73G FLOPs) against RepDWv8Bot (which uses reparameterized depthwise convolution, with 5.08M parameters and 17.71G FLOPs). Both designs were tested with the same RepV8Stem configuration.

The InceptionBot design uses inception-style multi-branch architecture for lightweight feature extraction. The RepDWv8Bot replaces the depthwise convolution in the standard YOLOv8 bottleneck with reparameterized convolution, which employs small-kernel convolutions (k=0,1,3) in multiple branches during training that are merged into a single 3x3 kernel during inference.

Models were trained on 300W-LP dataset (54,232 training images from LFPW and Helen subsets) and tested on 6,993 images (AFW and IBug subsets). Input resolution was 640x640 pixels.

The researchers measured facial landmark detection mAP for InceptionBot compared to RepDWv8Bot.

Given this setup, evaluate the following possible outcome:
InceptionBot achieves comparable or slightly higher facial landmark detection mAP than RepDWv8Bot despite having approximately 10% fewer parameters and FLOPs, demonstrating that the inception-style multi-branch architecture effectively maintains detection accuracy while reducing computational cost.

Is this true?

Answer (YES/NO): NO